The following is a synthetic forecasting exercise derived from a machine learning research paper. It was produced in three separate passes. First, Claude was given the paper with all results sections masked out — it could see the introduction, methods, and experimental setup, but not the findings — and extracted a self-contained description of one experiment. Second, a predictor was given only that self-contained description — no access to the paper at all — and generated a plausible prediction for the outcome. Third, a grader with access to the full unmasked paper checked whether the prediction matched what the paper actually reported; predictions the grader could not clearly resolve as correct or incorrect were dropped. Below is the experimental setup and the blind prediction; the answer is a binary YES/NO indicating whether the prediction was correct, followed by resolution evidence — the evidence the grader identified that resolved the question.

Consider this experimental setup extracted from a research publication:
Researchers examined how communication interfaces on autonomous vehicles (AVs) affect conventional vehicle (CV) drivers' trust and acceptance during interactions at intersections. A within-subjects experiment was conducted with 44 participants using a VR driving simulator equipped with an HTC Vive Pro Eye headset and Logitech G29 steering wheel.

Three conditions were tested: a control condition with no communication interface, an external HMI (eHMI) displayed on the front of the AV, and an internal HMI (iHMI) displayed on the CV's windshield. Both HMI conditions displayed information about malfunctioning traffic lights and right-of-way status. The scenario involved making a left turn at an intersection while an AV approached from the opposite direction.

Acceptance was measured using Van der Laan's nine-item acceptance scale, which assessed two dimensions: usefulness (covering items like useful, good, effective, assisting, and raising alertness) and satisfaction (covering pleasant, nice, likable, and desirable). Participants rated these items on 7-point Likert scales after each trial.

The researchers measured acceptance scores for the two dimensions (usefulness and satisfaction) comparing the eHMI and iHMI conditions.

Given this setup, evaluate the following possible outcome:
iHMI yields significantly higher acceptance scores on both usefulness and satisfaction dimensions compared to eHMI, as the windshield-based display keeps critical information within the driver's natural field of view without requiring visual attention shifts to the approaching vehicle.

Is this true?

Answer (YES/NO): NO